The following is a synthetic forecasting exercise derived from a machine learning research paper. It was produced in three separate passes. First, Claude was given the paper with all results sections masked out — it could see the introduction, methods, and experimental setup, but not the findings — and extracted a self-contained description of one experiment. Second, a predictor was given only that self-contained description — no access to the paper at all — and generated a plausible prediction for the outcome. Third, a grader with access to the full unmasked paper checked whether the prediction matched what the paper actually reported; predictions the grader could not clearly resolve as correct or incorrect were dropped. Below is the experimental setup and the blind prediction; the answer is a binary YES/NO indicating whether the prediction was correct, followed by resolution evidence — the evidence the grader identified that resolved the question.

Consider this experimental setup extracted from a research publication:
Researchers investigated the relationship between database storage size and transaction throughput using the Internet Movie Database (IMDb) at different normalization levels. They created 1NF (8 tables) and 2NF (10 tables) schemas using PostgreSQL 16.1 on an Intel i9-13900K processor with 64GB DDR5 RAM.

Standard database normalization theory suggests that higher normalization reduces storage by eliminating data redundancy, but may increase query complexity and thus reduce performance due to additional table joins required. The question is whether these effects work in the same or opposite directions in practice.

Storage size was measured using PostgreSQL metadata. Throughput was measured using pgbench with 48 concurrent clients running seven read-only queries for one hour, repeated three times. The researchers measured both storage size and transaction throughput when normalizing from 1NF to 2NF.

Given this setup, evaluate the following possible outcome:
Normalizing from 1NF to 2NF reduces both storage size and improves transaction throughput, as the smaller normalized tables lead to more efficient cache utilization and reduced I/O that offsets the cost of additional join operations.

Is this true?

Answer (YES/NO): YES